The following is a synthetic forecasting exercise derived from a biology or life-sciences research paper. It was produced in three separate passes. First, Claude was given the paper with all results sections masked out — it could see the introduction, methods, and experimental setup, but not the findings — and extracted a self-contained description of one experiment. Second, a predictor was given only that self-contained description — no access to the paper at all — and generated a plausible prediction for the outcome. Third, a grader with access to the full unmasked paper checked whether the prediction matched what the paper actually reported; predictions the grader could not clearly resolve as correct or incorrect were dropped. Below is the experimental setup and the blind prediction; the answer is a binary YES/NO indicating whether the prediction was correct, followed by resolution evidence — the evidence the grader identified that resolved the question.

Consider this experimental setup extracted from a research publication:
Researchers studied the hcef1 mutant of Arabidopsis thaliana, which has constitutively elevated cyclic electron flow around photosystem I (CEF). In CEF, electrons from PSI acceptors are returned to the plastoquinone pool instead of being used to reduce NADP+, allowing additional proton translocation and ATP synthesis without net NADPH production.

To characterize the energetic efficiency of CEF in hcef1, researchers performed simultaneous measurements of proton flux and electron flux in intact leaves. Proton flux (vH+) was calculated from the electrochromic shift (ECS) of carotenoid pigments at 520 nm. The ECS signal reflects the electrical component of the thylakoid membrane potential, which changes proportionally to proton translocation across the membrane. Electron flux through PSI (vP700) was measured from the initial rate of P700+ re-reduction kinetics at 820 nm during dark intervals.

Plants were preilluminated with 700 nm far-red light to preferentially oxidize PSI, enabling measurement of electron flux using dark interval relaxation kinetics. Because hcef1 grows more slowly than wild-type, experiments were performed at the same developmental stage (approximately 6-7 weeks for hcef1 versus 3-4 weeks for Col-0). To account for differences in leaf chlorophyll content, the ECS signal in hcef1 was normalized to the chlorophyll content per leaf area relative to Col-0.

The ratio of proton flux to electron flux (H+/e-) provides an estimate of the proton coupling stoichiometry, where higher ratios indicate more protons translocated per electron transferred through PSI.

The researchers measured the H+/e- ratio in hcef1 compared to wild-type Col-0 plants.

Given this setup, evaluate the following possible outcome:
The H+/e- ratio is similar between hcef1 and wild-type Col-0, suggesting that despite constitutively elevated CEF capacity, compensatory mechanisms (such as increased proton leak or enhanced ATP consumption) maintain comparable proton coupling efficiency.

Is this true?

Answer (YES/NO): NO